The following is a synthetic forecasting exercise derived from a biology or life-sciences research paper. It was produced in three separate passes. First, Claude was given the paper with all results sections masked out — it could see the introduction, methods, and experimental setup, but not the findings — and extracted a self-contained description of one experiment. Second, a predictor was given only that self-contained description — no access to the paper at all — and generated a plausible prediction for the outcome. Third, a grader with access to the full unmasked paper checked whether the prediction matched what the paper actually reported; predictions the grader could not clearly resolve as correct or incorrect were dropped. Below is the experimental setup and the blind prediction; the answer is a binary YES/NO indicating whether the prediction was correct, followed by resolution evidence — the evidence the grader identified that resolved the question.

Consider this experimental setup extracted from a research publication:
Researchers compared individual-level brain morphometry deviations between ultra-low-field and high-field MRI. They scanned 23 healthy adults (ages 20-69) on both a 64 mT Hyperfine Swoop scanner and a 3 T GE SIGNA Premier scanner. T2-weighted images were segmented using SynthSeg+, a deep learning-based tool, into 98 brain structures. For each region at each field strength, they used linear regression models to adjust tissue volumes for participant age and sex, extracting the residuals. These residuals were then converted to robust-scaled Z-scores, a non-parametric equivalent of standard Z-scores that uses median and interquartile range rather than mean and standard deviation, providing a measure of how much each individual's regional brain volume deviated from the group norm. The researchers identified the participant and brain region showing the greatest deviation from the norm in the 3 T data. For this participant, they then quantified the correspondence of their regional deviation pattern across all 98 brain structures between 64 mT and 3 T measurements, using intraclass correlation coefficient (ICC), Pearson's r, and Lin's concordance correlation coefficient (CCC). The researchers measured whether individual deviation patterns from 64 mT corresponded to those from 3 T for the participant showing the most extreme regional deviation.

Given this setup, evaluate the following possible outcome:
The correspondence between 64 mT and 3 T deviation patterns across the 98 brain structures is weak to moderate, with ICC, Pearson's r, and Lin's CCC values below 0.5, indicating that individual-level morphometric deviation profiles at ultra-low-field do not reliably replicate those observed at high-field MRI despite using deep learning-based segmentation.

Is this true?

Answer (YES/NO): NO